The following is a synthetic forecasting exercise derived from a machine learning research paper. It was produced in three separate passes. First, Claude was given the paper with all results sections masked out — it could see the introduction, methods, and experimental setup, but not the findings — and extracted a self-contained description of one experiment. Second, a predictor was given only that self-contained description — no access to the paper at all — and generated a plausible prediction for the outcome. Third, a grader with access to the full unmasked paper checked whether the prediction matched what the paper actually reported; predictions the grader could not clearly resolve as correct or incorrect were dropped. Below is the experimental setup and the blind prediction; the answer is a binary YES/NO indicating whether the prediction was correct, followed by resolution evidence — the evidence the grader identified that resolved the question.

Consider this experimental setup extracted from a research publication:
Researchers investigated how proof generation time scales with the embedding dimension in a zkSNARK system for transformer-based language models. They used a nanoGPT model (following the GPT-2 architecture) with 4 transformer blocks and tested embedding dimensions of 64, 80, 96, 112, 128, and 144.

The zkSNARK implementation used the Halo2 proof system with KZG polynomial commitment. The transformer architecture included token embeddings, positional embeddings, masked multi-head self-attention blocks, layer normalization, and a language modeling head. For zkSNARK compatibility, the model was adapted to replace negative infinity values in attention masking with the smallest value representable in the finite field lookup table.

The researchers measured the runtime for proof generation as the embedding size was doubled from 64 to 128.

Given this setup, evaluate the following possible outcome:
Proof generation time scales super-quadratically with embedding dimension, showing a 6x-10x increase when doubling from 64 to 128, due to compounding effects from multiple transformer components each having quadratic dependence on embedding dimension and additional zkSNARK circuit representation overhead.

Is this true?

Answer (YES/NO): NO